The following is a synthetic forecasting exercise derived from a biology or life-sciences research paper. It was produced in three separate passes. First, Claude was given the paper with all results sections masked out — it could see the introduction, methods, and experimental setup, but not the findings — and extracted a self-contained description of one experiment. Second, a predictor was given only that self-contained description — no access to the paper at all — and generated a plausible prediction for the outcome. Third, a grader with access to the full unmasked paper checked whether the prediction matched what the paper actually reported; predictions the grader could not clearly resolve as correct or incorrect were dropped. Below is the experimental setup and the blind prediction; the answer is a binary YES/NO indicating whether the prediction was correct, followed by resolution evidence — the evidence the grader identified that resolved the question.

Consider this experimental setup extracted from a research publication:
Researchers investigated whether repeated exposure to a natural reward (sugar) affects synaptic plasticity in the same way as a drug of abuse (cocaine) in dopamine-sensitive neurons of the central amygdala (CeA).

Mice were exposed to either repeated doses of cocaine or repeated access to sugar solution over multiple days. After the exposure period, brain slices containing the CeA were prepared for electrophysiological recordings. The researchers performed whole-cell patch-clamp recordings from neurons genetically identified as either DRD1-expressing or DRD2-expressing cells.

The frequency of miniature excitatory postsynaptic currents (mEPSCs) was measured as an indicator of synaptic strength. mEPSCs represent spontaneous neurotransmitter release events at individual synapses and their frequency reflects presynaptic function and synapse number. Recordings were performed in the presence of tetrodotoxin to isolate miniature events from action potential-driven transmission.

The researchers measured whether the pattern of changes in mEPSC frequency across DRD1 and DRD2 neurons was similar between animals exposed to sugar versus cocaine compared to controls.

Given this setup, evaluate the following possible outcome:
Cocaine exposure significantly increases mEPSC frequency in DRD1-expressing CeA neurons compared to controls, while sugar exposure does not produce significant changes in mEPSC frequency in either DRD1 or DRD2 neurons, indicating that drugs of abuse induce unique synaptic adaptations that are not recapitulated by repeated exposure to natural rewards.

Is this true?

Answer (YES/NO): NO